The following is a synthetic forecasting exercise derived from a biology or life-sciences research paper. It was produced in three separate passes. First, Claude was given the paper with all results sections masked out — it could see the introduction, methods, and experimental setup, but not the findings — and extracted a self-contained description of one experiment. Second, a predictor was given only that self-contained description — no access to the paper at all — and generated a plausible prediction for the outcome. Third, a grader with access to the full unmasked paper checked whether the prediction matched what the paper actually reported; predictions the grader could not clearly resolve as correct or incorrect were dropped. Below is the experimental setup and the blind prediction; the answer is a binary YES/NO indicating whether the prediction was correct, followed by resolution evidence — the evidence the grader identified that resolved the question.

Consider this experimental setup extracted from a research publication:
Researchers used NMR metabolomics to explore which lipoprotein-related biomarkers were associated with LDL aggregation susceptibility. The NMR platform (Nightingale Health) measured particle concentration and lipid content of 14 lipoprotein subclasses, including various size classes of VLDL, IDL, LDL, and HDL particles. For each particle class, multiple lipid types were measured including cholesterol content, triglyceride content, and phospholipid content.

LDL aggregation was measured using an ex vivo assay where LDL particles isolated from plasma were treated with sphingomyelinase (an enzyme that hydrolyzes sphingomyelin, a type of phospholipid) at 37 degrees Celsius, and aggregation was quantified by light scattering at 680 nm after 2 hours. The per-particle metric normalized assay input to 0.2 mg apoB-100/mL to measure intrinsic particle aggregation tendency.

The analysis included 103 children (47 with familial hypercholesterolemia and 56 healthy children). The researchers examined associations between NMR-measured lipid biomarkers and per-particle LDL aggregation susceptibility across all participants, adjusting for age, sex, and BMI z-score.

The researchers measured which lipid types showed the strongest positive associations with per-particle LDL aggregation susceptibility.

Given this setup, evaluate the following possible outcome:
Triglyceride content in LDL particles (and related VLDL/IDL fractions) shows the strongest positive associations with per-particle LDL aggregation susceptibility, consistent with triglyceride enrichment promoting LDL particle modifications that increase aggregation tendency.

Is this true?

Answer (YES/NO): NO